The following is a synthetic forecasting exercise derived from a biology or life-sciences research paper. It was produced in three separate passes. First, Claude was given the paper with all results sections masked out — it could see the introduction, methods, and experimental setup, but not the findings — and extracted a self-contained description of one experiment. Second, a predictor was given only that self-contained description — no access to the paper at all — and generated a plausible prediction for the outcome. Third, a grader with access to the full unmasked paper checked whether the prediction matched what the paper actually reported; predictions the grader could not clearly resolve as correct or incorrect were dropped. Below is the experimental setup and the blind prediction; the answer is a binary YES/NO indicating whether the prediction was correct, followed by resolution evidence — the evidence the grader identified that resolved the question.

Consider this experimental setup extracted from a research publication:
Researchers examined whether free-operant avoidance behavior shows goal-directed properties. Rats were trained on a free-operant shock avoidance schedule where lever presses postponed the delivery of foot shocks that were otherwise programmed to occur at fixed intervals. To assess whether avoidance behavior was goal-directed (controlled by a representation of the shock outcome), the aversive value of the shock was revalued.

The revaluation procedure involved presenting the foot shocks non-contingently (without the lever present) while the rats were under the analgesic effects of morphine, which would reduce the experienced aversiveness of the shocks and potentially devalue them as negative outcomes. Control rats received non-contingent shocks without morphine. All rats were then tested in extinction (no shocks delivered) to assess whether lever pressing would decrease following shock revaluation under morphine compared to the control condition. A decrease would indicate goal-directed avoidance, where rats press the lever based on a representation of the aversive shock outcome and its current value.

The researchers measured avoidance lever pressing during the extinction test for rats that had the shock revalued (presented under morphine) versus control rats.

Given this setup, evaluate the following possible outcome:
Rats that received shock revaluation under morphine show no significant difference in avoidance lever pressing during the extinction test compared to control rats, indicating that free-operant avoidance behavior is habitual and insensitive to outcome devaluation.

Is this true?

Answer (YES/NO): NO